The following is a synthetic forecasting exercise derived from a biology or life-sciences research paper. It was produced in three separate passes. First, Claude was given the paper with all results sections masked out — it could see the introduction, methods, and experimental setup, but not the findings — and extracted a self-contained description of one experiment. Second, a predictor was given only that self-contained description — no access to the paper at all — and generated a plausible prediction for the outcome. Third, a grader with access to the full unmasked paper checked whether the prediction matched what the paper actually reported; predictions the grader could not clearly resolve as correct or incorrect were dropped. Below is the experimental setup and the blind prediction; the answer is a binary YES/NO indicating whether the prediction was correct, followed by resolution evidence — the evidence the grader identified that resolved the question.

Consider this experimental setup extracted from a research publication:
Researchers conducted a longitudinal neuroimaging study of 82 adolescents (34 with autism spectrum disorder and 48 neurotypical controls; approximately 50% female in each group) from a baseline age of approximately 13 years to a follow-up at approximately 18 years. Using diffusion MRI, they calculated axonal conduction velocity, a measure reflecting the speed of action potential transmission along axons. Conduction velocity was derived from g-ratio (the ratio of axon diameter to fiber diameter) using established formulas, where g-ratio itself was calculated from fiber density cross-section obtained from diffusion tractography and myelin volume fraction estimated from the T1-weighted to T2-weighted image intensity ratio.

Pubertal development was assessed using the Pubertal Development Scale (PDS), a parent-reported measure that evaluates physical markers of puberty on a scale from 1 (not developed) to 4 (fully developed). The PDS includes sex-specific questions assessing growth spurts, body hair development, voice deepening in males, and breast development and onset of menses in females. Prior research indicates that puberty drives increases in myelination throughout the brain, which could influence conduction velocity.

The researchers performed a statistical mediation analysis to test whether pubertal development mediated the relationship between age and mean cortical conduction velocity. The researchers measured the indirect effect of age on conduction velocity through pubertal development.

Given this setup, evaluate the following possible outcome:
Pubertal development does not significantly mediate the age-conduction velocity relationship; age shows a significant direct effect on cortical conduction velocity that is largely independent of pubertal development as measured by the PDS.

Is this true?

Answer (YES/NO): NO